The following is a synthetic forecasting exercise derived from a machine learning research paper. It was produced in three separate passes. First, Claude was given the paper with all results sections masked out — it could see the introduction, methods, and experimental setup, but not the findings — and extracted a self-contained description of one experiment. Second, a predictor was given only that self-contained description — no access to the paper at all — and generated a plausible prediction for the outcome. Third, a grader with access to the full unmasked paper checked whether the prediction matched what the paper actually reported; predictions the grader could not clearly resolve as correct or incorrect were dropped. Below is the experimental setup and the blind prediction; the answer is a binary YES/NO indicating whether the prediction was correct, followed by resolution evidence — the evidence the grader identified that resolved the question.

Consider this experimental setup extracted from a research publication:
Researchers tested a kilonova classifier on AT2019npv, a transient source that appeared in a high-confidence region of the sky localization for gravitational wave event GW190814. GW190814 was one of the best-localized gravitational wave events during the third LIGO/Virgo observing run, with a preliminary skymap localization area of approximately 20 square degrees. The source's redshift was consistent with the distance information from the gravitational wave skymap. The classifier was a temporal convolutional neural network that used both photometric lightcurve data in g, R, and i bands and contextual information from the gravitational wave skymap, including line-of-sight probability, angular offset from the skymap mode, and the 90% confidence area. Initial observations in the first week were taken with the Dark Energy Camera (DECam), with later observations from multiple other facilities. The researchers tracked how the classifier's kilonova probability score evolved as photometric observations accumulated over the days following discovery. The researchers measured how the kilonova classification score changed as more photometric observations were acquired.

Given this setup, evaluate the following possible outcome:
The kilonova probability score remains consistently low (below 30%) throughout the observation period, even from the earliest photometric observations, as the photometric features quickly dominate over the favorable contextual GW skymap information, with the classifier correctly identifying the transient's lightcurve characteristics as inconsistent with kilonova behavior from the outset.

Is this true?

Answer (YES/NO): NO